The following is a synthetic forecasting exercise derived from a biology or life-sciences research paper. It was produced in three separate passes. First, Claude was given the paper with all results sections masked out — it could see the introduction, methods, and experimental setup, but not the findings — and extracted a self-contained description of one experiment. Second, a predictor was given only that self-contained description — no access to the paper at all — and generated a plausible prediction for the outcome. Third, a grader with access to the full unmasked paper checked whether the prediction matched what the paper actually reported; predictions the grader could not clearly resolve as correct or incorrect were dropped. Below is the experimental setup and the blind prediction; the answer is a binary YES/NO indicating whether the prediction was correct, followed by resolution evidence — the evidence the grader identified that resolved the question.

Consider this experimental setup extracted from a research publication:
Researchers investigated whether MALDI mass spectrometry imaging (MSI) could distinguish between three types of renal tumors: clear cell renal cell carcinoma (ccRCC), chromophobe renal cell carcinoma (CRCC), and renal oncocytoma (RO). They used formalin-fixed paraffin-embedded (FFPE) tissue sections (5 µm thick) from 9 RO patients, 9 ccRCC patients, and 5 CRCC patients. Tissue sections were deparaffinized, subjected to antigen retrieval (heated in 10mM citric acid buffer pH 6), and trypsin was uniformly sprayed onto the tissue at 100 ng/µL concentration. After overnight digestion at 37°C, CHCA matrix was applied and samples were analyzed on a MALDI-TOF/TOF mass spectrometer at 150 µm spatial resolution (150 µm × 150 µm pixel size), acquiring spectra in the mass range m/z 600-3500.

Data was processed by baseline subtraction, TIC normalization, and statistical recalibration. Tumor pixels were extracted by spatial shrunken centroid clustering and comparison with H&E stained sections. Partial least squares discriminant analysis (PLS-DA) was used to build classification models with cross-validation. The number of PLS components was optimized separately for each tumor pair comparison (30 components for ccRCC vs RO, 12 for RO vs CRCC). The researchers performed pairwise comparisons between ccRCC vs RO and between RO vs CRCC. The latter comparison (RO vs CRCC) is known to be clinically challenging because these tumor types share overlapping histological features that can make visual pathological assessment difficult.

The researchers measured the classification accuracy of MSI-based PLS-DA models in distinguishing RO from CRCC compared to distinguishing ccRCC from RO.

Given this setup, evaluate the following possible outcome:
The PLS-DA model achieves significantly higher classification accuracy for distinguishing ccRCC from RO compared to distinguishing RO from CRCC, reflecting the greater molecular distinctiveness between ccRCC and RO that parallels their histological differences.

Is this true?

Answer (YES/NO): NO